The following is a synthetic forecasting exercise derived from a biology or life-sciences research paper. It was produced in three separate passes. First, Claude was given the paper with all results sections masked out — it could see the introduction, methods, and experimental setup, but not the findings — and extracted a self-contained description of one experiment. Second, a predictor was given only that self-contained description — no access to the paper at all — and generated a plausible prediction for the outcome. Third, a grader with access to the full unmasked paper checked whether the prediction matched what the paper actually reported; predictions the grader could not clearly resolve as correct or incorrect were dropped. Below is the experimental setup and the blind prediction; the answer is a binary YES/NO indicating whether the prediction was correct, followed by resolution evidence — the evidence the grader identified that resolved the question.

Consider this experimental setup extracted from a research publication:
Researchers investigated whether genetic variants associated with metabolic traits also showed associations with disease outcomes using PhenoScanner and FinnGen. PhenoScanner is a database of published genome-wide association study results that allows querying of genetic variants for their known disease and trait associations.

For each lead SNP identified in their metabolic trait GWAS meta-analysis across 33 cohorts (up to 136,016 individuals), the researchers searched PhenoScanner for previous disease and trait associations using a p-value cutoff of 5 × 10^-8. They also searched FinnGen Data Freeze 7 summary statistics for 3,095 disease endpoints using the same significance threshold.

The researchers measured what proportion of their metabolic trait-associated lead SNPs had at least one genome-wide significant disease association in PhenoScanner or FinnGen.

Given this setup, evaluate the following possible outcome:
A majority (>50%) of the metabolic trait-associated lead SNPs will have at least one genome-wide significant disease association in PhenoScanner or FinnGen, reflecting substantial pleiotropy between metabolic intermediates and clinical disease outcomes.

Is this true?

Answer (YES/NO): YES